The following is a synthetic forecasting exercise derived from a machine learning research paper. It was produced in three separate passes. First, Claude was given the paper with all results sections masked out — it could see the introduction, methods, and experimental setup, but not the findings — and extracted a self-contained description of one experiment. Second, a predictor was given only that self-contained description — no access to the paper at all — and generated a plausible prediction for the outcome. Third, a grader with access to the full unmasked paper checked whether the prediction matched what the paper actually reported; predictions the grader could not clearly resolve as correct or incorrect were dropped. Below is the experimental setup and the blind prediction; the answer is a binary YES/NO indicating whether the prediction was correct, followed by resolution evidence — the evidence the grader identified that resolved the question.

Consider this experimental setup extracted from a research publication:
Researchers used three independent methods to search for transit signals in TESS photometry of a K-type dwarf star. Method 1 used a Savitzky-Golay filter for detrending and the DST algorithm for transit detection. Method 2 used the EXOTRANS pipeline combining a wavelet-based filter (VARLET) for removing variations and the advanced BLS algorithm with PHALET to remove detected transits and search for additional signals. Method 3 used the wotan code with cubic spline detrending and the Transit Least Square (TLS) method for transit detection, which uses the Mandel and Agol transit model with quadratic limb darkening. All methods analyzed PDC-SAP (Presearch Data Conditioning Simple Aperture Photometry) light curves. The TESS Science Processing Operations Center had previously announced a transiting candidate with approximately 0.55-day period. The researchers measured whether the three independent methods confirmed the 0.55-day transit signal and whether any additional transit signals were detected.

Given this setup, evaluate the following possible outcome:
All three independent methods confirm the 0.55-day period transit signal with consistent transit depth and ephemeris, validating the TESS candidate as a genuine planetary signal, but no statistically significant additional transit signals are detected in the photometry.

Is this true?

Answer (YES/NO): YES